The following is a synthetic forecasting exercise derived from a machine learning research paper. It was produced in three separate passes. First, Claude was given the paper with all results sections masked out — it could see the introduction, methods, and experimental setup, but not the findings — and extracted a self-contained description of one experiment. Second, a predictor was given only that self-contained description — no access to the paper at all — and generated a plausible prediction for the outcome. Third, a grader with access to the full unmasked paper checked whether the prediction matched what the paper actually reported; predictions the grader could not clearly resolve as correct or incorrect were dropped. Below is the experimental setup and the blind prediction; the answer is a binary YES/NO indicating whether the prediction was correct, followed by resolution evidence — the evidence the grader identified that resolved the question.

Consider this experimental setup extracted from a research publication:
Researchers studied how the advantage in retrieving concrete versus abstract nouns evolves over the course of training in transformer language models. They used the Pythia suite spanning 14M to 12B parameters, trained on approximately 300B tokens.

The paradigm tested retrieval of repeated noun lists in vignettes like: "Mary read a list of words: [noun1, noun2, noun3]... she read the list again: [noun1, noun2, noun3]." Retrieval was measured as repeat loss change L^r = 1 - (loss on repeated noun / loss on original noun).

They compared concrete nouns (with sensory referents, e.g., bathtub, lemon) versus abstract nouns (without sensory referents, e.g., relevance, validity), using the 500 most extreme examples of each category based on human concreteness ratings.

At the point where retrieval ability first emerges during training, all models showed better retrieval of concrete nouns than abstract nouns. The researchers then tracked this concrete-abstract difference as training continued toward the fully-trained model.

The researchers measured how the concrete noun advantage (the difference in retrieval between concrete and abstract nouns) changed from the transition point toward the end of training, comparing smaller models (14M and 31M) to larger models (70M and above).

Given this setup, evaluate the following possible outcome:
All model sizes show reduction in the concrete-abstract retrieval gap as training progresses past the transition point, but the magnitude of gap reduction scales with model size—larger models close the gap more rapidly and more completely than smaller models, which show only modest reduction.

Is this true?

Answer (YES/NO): YES